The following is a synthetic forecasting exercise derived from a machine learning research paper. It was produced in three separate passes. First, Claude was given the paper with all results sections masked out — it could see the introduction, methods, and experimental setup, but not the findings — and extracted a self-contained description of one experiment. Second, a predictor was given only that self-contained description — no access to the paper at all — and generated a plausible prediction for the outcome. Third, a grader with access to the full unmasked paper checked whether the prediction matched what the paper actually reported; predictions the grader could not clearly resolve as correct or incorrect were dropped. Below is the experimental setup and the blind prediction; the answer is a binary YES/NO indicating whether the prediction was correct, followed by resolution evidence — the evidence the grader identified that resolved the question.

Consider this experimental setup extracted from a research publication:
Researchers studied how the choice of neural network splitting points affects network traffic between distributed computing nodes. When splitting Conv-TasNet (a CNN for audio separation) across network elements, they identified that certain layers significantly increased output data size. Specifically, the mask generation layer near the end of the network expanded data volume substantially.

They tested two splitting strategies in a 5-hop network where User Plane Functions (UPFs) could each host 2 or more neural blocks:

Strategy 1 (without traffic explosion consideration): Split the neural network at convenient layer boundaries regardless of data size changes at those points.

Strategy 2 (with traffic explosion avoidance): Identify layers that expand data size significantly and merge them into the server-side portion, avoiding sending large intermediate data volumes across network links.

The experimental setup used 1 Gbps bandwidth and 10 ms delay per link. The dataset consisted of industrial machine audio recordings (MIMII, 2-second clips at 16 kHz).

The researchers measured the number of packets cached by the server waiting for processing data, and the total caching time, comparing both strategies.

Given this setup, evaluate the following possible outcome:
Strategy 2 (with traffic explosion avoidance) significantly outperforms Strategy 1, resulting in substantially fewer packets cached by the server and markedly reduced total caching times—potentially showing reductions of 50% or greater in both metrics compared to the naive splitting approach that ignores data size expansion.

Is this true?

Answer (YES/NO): YES